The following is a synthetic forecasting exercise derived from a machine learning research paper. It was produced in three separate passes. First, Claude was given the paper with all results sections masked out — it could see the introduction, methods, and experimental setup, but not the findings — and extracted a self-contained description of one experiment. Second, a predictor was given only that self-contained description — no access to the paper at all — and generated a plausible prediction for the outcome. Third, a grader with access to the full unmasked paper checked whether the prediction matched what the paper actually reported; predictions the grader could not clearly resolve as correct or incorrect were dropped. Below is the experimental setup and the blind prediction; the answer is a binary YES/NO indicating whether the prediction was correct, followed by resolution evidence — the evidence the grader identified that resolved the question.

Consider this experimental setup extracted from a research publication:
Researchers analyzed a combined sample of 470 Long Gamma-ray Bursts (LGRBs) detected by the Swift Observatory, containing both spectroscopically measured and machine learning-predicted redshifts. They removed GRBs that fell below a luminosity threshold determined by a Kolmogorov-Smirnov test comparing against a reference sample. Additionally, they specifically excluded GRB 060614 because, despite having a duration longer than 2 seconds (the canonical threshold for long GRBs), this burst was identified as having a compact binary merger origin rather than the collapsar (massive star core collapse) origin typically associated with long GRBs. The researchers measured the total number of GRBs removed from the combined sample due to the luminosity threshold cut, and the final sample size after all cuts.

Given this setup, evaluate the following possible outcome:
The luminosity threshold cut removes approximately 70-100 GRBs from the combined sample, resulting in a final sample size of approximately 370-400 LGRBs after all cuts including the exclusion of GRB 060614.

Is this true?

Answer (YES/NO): NO